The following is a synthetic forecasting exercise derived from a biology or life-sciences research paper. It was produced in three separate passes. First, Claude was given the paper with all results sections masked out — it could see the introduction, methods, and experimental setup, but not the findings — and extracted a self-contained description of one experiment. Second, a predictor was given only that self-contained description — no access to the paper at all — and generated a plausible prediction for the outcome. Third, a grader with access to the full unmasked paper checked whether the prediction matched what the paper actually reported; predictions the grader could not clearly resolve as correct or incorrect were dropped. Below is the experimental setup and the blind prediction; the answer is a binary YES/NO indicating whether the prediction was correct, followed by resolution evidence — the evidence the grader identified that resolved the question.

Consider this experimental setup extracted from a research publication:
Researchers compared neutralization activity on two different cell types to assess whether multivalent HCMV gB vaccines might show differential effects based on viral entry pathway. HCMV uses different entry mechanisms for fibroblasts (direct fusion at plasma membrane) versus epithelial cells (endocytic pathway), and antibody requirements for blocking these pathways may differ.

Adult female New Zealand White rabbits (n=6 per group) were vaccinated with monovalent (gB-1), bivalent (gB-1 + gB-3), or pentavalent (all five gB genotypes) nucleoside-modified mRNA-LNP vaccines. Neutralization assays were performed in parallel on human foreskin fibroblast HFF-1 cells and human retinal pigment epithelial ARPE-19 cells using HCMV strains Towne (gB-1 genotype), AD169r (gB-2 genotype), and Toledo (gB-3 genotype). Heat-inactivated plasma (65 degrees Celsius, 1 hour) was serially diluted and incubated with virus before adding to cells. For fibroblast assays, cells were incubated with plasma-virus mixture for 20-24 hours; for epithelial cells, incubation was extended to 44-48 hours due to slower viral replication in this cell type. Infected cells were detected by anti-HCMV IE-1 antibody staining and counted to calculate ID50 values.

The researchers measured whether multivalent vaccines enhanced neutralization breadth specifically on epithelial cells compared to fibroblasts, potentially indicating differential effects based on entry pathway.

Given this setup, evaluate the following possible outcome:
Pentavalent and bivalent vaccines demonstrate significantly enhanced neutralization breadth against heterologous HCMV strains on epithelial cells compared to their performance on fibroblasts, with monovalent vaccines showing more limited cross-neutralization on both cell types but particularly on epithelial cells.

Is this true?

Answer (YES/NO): NO